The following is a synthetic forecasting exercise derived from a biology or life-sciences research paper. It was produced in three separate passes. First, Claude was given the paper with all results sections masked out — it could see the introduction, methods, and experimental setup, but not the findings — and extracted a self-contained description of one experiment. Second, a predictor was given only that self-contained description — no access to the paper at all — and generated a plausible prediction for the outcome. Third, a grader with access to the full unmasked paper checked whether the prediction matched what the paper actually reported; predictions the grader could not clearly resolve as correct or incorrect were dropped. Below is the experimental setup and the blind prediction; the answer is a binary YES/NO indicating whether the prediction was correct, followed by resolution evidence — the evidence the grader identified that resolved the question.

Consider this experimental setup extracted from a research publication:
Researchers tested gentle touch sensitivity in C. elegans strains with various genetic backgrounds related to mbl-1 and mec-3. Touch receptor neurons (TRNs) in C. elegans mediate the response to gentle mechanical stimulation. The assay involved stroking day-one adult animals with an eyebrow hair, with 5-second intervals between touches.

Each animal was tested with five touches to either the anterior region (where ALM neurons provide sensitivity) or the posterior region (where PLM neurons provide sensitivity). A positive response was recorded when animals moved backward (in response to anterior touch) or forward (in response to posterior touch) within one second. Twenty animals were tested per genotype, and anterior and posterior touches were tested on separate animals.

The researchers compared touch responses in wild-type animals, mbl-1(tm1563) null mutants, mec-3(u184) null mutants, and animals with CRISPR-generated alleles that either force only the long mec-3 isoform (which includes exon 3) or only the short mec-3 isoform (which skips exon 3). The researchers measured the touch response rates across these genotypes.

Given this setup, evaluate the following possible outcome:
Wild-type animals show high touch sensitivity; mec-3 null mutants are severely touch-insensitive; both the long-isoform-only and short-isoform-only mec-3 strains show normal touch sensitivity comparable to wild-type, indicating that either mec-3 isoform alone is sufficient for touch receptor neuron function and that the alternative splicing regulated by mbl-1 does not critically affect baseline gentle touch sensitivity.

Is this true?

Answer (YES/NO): NO